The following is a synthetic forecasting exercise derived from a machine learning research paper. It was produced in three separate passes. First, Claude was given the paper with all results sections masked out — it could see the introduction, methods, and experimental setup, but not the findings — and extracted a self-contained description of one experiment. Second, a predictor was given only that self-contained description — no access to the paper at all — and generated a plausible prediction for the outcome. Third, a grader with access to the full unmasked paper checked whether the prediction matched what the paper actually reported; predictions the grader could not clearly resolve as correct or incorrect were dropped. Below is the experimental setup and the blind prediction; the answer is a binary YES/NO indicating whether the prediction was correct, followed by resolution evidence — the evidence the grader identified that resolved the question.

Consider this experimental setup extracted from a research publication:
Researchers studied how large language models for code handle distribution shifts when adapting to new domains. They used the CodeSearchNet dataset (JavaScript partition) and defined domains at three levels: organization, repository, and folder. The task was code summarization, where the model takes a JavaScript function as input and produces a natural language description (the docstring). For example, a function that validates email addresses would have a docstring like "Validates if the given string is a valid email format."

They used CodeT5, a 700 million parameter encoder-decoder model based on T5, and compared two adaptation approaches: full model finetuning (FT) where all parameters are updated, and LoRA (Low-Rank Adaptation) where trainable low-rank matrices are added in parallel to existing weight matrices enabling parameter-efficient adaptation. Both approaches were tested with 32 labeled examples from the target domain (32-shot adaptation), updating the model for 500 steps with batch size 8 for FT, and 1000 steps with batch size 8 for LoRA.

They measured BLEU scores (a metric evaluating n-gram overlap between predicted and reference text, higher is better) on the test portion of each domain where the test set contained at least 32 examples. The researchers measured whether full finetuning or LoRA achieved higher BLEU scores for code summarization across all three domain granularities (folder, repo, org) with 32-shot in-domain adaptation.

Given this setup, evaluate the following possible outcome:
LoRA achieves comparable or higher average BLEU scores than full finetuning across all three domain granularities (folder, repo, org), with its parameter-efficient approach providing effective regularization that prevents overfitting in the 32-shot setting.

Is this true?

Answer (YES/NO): YES